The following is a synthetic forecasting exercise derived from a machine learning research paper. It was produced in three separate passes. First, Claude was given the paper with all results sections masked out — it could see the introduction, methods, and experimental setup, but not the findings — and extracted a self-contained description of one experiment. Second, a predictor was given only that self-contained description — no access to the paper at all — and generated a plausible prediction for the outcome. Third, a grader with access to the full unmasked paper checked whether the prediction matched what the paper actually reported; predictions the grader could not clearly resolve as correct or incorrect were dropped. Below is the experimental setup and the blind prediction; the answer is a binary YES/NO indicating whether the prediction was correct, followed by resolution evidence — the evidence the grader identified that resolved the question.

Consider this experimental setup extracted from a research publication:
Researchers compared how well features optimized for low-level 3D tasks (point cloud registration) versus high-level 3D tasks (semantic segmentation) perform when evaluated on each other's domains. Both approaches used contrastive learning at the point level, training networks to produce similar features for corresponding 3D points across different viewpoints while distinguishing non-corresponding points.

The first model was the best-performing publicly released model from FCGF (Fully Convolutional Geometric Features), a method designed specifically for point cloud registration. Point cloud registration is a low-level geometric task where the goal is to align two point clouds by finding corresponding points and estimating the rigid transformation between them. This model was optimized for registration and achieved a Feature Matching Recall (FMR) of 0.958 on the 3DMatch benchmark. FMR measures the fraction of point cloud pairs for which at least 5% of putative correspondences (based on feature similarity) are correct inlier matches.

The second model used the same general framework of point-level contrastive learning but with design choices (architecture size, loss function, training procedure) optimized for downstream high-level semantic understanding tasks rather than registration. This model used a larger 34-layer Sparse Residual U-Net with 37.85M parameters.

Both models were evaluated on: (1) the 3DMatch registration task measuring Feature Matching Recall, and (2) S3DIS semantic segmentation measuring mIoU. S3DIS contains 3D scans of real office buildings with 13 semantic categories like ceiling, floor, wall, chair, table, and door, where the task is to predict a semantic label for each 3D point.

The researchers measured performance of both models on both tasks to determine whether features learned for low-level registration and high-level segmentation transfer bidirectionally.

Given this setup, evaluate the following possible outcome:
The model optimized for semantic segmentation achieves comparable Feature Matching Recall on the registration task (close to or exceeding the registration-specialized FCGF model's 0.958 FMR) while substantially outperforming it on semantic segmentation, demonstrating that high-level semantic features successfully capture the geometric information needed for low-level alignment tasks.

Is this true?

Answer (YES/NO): NO